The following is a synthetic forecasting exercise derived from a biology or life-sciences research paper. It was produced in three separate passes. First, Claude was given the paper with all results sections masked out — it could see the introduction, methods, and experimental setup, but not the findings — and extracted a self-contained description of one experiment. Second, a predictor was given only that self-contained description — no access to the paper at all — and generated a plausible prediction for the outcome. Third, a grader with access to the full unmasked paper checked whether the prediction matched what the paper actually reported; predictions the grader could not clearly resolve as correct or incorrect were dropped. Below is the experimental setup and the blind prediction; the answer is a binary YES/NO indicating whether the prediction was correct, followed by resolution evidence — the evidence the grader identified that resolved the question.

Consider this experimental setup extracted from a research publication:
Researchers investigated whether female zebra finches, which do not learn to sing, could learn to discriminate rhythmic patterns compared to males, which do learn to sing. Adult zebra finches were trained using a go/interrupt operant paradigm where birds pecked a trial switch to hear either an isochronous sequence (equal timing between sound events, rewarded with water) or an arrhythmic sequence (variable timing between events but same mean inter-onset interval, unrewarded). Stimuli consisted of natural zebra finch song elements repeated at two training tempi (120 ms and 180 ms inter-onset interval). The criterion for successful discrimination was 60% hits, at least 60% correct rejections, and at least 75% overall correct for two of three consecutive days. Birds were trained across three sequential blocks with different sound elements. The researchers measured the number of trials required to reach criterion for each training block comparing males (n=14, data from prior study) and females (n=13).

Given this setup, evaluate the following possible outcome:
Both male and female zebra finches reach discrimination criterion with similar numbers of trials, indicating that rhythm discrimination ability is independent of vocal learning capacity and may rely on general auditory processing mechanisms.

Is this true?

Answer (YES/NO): NO